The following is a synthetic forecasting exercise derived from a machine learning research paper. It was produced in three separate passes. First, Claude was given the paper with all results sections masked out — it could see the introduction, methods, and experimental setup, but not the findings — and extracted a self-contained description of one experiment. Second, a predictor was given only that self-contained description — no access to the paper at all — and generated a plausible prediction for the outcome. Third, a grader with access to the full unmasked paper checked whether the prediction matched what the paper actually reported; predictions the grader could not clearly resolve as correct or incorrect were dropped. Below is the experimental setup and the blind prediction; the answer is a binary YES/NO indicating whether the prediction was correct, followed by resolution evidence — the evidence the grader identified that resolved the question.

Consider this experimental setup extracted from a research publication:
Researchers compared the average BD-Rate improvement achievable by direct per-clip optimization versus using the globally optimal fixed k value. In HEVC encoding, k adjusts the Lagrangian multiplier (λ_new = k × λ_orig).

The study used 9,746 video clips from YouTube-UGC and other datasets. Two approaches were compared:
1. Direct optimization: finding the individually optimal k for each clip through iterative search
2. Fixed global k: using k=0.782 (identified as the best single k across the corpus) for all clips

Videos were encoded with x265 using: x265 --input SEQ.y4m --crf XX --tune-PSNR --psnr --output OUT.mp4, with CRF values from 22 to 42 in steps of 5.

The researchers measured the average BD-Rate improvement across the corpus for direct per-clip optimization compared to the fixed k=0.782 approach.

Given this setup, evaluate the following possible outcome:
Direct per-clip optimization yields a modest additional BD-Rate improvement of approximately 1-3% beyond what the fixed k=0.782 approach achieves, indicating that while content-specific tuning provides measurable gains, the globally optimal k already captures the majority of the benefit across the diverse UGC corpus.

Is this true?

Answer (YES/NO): NO